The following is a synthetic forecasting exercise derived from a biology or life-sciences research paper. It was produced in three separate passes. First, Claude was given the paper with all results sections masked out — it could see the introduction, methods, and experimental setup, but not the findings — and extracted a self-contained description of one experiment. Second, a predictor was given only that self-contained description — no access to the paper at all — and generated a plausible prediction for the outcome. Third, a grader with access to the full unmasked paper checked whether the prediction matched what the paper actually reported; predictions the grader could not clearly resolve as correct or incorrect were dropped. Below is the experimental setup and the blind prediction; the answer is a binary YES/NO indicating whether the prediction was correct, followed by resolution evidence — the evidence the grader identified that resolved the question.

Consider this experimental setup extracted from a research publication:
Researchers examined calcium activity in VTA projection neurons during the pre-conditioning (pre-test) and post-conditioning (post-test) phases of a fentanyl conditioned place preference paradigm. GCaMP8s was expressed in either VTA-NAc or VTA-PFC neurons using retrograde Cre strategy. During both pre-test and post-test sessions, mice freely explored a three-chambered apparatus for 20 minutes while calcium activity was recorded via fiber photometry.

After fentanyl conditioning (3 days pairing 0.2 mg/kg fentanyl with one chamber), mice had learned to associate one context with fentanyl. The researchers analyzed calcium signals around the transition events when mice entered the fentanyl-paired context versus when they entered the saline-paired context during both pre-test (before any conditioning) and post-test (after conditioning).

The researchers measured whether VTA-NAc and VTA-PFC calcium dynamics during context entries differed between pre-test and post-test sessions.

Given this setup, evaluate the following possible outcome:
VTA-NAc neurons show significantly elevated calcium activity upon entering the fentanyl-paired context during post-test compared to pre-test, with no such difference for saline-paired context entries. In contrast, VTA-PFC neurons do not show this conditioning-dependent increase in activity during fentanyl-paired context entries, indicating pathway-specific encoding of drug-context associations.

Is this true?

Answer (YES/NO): NO